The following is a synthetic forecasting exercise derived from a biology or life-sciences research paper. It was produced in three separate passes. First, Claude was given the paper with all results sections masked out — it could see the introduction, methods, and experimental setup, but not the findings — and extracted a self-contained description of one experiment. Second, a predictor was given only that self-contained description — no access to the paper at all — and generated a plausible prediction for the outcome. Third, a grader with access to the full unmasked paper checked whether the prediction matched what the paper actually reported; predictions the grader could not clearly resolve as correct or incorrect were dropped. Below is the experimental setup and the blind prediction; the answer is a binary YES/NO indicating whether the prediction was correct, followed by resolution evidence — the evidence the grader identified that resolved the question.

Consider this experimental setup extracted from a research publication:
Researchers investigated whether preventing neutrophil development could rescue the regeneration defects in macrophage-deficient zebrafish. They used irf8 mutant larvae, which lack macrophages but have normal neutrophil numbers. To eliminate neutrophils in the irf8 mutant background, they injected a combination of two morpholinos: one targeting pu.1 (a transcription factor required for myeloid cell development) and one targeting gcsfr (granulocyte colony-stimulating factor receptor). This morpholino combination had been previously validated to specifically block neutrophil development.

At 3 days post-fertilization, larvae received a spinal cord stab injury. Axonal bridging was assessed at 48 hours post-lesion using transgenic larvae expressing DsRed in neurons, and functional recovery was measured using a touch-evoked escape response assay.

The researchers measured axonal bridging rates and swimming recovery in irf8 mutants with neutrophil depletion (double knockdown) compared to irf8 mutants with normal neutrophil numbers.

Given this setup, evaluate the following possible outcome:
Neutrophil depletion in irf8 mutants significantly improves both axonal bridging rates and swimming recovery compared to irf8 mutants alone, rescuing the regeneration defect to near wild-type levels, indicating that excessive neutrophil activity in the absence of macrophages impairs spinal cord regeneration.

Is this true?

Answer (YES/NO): NO